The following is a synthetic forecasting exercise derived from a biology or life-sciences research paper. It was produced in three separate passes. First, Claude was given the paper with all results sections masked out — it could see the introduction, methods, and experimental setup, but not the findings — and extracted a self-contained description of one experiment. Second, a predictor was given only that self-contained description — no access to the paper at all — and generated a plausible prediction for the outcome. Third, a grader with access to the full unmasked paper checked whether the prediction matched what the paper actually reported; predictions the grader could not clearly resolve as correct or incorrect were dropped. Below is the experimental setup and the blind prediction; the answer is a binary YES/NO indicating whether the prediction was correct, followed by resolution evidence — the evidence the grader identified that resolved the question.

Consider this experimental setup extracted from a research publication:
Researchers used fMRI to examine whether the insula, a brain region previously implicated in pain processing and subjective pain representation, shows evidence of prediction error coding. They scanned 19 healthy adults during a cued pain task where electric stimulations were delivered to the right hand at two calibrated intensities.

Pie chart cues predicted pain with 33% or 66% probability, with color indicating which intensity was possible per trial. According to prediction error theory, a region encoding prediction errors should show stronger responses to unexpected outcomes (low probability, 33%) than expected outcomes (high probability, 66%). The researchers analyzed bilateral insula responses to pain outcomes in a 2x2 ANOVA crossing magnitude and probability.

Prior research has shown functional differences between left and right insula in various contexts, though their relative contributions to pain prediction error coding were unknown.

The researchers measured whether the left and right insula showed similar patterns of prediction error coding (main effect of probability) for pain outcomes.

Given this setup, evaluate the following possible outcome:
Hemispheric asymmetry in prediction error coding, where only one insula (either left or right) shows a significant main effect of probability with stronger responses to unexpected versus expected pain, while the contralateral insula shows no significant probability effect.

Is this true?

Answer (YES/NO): YES